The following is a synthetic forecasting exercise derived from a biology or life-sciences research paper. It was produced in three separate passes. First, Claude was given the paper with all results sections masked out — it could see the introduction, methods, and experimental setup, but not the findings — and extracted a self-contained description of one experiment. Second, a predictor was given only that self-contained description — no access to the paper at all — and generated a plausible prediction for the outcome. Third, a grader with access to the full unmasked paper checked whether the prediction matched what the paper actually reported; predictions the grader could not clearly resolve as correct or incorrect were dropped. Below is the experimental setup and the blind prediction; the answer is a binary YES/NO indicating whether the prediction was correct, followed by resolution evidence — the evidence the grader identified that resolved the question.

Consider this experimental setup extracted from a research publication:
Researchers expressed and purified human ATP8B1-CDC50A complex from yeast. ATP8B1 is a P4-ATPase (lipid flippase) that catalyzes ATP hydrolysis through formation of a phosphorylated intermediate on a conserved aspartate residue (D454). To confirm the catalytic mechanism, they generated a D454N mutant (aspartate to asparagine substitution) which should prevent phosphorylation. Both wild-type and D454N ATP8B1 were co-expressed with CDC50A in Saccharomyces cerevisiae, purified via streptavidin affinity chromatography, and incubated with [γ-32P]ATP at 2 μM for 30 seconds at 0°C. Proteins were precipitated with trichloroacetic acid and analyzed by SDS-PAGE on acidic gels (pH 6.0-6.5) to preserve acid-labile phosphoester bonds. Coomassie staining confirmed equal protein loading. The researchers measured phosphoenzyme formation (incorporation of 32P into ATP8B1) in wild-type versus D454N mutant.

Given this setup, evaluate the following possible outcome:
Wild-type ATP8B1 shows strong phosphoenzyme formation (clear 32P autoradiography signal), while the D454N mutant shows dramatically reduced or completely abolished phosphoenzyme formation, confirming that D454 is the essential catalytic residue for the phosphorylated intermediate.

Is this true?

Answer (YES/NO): YES